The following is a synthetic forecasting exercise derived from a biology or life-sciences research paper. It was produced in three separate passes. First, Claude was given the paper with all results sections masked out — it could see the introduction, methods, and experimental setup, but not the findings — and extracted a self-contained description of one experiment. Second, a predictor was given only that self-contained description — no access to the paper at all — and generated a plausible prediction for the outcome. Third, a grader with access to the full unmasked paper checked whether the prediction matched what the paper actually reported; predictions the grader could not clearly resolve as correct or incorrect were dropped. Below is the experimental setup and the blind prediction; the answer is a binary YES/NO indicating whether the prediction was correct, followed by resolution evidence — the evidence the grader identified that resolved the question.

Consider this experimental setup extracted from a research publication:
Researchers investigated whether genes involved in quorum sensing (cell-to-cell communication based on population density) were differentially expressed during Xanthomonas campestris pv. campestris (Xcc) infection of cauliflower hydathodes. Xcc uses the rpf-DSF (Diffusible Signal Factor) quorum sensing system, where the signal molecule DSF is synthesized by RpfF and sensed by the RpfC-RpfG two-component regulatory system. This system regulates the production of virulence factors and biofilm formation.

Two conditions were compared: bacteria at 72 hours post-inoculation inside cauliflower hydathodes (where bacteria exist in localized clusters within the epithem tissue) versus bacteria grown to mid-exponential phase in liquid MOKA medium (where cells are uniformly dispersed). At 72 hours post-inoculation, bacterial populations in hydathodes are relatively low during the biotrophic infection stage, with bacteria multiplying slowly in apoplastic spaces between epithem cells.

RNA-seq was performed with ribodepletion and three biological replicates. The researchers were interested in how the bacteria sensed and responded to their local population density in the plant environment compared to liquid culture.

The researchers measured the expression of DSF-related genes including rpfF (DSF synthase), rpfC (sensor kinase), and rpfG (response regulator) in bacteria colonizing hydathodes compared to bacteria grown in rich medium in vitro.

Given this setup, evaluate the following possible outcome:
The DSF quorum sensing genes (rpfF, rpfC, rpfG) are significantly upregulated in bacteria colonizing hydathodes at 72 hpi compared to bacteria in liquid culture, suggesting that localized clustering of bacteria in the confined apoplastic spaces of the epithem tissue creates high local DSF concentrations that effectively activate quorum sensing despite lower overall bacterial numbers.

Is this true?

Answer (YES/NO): NO